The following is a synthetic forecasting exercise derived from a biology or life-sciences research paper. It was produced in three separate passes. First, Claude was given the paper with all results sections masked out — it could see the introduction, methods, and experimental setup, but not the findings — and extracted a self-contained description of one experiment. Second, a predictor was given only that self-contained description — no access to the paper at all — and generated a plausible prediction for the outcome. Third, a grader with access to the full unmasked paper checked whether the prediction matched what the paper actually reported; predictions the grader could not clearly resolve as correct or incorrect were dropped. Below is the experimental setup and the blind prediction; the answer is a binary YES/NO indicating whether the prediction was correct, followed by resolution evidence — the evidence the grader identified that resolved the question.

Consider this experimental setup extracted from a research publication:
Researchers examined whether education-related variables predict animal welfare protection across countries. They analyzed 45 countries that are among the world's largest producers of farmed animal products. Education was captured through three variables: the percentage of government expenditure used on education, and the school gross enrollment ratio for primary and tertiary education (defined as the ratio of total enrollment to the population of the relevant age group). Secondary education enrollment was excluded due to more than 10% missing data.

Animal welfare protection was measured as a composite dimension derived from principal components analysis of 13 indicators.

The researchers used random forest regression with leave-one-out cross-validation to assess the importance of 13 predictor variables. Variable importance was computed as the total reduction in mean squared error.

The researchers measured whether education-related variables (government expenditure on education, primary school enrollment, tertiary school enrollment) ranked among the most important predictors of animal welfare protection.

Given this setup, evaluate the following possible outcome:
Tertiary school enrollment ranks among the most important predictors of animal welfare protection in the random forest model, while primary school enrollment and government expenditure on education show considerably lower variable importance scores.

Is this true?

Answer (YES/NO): NO